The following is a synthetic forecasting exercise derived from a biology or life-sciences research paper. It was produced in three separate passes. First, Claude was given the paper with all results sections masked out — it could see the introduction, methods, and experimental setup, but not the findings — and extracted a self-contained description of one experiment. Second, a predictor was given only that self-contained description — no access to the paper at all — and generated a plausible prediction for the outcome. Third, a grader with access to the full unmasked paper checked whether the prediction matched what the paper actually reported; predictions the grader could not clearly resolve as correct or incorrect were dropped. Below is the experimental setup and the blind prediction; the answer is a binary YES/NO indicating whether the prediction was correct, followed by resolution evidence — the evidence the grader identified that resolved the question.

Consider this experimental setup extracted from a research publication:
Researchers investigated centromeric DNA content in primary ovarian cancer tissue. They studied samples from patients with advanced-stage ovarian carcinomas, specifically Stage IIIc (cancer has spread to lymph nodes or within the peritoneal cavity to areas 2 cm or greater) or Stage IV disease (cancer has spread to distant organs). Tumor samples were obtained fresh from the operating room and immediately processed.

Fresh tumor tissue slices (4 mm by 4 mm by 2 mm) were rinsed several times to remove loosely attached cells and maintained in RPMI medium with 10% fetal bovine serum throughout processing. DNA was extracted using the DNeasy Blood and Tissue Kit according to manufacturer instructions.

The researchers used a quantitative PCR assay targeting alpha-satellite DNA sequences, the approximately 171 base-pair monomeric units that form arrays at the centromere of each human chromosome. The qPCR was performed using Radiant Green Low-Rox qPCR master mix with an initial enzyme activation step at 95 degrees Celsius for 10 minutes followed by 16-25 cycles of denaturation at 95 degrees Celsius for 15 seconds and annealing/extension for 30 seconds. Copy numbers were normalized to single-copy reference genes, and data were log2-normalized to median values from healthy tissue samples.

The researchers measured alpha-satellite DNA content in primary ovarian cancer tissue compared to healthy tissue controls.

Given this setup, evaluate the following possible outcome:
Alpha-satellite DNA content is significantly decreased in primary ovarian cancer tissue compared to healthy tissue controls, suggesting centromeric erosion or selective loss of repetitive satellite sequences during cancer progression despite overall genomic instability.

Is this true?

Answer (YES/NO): YES